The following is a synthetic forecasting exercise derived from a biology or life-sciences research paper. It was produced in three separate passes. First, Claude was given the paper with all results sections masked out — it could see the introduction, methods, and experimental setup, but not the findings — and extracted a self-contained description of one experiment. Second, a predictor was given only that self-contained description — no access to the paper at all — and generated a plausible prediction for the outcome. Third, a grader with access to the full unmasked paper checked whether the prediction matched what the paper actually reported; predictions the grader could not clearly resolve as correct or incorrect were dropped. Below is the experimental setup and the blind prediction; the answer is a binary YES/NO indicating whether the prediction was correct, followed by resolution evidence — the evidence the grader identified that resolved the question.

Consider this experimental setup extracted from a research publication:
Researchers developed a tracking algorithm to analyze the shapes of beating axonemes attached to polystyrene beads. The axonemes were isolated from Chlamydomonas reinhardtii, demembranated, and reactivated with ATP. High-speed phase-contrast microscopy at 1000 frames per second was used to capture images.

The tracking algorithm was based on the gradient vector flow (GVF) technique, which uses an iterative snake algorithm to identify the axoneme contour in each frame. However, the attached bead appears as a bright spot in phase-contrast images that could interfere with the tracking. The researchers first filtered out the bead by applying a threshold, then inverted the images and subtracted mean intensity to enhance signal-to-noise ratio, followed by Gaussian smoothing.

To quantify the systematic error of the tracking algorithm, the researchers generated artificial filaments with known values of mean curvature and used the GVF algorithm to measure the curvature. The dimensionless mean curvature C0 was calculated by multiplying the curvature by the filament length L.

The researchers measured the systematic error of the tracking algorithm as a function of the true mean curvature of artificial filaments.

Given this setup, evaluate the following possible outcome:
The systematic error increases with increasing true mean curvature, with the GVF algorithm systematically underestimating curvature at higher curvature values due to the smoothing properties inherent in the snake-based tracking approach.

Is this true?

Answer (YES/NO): NO